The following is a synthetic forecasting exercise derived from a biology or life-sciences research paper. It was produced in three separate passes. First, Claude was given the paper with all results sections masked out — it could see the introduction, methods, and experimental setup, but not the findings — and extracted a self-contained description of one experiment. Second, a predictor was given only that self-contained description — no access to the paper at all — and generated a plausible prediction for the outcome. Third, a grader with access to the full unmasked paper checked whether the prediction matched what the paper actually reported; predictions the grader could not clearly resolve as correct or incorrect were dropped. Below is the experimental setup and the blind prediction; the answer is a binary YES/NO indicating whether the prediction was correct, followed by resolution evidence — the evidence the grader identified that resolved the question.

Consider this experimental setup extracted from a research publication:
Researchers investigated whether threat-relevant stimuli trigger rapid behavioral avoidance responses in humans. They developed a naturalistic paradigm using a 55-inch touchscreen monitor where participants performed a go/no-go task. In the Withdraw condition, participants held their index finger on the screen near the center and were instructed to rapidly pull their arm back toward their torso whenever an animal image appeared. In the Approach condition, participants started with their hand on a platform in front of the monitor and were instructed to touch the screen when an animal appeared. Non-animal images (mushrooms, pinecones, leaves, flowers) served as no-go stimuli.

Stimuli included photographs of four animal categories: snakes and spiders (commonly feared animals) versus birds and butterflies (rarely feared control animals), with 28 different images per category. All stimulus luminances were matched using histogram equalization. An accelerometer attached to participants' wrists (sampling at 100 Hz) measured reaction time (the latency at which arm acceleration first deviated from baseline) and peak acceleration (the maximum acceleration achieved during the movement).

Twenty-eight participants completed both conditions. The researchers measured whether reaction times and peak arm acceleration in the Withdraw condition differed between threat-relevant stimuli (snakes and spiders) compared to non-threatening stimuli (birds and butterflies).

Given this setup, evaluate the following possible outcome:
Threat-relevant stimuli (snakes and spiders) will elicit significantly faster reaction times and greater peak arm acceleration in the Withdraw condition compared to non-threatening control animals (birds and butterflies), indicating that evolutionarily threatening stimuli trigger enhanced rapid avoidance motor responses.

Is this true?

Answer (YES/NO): YES